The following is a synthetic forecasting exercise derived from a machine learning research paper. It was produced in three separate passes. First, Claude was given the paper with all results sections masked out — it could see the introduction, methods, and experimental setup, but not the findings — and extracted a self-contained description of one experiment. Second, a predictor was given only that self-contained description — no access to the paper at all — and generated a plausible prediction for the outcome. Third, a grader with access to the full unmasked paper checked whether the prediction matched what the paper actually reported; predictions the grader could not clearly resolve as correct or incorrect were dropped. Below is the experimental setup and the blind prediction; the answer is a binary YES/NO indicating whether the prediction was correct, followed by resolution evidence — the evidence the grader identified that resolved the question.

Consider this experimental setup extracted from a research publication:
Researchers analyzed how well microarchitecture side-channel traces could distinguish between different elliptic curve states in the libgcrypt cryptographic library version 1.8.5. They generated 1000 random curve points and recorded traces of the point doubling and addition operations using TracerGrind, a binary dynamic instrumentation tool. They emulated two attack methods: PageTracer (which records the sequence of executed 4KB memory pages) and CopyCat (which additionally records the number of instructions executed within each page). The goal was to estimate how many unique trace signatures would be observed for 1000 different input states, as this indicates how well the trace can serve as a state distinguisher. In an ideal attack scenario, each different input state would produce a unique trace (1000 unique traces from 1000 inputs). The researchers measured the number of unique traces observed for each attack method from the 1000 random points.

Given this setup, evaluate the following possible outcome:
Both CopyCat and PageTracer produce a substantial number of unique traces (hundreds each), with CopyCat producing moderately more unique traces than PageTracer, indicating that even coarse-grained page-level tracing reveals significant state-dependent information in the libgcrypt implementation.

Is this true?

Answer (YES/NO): NO